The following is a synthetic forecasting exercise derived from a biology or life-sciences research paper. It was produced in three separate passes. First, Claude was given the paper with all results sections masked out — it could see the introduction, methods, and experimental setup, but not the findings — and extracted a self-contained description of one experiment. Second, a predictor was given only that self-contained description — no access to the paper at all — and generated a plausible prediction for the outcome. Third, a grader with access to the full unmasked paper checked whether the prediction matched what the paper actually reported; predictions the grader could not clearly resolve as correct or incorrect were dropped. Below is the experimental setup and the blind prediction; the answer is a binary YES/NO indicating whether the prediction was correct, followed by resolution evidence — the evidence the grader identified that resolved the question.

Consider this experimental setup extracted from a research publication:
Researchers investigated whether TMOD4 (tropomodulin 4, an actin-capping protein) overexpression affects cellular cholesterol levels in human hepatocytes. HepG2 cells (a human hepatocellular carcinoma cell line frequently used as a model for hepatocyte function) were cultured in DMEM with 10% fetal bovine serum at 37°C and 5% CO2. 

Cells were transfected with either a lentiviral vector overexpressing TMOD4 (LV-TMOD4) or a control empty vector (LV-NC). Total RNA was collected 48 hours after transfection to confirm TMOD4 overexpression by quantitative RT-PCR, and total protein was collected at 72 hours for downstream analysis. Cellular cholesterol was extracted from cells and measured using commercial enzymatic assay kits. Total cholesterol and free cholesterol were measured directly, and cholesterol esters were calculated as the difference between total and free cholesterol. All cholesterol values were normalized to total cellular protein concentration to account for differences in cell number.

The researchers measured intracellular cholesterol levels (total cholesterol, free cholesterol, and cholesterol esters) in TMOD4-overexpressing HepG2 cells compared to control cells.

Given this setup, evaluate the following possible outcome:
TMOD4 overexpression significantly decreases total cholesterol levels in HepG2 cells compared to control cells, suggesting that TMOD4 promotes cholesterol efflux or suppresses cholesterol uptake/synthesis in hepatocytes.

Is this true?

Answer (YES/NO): YES